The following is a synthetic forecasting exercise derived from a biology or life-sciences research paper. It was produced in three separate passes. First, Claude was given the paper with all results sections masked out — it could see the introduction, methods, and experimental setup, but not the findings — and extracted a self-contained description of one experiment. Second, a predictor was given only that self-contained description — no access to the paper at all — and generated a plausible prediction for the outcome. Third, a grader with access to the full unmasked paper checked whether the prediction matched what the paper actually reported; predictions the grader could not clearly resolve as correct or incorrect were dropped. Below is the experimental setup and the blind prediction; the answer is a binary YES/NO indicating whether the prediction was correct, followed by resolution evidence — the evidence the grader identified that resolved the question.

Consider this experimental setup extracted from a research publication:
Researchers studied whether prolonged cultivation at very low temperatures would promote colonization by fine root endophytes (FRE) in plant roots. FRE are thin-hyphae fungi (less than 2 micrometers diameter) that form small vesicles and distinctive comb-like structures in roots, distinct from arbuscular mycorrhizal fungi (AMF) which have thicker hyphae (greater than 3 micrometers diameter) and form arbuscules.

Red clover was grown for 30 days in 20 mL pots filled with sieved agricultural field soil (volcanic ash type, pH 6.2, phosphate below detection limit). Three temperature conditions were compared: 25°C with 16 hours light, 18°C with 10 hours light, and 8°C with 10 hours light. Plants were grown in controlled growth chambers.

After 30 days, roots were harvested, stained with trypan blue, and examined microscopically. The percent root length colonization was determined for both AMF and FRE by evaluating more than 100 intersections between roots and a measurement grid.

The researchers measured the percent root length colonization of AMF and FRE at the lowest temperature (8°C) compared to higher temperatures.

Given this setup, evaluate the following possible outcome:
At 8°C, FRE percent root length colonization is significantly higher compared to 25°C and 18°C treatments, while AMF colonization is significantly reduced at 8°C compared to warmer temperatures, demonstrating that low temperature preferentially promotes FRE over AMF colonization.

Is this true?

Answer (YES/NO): NO